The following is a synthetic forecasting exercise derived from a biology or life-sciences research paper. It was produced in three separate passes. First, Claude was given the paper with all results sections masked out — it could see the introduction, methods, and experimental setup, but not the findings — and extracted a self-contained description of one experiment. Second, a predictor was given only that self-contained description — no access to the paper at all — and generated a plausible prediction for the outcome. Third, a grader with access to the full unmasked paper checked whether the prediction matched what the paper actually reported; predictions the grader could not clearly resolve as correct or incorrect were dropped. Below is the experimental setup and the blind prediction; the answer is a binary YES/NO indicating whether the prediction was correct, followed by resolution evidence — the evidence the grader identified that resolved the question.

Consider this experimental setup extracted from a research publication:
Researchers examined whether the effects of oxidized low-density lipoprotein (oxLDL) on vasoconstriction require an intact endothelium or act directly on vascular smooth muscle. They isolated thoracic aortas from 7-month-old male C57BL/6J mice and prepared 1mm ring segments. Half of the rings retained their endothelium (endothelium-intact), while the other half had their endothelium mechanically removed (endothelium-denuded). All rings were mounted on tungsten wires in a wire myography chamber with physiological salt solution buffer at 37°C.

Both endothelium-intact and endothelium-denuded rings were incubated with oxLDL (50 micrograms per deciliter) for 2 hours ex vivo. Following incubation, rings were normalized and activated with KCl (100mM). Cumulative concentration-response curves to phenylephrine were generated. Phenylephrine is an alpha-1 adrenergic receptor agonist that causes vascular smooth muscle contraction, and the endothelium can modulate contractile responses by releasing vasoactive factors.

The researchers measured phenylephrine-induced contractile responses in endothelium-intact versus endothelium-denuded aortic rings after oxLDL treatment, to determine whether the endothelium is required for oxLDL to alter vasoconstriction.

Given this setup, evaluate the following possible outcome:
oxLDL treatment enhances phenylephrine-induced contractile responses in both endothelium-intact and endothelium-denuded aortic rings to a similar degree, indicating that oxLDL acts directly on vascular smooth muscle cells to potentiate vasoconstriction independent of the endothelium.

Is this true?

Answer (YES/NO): NO